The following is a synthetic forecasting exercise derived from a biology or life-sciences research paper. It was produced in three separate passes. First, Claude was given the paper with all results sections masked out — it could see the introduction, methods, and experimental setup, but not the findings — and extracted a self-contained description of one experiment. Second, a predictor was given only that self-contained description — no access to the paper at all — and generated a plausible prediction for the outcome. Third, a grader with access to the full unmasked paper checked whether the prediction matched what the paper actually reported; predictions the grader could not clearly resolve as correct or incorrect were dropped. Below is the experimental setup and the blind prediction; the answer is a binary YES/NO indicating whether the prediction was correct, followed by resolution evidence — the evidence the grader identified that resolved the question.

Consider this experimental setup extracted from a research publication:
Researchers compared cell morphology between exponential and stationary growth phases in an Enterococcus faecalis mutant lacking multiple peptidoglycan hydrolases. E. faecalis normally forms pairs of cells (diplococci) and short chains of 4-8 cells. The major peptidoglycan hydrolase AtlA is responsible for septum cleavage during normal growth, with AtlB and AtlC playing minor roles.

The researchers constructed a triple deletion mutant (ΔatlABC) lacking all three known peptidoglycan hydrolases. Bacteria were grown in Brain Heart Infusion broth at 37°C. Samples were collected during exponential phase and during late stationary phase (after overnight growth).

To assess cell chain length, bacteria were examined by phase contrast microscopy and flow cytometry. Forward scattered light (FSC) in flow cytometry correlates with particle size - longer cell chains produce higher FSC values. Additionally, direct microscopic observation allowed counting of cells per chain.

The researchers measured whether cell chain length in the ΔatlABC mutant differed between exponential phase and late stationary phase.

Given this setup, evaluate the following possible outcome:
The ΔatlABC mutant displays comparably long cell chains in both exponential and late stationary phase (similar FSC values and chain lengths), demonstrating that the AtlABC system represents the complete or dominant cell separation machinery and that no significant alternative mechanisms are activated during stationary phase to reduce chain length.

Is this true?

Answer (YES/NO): NO